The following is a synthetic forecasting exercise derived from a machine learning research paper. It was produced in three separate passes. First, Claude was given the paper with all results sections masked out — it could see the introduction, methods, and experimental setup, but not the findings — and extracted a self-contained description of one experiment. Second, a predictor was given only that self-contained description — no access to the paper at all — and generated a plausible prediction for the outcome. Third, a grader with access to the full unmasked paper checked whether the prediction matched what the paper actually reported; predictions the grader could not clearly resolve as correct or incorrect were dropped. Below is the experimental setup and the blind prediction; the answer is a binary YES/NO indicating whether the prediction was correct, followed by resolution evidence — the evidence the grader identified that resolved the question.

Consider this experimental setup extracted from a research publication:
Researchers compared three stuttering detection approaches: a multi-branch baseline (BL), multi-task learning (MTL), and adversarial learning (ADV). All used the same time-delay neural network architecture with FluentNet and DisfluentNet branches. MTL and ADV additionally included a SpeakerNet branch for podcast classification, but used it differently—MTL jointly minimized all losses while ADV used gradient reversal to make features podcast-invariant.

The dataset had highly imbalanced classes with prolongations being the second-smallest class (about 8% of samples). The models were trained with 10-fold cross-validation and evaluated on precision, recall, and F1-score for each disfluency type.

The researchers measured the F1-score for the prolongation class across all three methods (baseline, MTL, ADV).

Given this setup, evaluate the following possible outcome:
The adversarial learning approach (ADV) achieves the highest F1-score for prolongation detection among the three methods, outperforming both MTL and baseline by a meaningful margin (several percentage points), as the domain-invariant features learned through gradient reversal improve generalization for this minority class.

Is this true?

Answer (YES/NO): NO